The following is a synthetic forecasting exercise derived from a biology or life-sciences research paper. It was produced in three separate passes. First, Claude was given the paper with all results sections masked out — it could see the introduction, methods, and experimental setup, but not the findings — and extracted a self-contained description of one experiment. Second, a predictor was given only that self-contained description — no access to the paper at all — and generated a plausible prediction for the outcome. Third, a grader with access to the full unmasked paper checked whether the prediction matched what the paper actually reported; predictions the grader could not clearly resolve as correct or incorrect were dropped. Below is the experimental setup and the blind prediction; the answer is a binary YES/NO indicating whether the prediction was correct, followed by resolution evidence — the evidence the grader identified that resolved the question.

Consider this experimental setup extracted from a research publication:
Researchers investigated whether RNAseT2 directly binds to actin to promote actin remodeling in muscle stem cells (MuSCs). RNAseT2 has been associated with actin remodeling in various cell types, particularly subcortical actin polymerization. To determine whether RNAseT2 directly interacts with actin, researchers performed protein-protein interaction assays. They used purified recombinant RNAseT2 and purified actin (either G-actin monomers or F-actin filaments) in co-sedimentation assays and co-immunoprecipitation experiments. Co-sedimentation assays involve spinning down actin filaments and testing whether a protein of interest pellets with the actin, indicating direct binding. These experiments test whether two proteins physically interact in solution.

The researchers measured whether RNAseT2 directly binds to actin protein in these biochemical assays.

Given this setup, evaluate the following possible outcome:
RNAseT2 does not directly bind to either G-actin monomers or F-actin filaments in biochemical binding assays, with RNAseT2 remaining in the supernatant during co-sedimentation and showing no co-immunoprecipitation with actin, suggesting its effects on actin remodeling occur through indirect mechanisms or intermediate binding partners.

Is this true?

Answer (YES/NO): YES